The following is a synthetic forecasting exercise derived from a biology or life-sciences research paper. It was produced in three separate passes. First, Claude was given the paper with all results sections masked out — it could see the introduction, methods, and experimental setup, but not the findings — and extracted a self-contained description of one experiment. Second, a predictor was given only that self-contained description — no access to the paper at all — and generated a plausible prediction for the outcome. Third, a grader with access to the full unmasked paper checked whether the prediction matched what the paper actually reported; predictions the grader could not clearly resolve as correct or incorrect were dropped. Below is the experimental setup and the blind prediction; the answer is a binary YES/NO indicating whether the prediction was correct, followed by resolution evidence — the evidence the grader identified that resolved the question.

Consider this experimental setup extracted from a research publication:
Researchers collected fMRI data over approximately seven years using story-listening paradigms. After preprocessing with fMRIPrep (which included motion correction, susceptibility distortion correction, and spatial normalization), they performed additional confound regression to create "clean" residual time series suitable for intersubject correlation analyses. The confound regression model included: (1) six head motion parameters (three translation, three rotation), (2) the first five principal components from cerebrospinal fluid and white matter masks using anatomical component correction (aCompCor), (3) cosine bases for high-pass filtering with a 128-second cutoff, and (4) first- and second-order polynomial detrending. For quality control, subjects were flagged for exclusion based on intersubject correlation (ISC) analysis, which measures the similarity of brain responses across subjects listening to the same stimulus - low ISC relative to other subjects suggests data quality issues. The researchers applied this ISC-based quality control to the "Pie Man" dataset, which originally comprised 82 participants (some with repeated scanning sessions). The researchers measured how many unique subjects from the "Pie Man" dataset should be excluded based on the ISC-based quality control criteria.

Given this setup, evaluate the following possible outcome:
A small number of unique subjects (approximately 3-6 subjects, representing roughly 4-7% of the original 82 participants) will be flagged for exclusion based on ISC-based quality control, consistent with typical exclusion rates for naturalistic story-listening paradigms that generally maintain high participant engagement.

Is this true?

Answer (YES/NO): NO